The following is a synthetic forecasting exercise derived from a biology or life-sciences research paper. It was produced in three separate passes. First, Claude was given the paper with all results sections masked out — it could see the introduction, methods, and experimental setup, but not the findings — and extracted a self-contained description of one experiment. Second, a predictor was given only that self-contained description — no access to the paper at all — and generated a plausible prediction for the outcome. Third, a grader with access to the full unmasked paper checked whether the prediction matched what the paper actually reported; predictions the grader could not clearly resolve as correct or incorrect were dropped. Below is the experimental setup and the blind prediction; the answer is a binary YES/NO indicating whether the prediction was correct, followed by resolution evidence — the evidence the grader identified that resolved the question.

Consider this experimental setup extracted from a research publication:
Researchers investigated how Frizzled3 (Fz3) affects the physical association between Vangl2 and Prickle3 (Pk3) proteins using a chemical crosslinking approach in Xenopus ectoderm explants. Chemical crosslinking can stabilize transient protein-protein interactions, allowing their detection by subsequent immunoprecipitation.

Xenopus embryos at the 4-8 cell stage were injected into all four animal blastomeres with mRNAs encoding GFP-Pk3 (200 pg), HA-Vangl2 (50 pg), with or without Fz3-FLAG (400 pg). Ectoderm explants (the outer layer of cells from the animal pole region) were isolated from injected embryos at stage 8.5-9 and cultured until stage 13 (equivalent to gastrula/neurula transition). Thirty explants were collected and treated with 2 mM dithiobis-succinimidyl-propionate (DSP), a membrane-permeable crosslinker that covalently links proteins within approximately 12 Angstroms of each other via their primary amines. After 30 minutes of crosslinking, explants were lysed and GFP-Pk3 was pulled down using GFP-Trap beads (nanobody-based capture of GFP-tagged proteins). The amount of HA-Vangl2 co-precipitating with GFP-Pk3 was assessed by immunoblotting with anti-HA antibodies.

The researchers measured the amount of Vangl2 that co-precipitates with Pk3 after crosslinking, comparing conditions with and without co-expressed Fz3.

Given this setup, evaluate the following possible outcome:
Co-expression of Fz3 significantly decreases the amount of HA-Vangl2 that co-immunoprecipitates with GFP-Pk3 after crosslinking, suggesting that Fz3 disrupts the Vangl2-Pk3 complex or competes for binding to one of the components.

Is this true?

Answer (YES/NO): YES